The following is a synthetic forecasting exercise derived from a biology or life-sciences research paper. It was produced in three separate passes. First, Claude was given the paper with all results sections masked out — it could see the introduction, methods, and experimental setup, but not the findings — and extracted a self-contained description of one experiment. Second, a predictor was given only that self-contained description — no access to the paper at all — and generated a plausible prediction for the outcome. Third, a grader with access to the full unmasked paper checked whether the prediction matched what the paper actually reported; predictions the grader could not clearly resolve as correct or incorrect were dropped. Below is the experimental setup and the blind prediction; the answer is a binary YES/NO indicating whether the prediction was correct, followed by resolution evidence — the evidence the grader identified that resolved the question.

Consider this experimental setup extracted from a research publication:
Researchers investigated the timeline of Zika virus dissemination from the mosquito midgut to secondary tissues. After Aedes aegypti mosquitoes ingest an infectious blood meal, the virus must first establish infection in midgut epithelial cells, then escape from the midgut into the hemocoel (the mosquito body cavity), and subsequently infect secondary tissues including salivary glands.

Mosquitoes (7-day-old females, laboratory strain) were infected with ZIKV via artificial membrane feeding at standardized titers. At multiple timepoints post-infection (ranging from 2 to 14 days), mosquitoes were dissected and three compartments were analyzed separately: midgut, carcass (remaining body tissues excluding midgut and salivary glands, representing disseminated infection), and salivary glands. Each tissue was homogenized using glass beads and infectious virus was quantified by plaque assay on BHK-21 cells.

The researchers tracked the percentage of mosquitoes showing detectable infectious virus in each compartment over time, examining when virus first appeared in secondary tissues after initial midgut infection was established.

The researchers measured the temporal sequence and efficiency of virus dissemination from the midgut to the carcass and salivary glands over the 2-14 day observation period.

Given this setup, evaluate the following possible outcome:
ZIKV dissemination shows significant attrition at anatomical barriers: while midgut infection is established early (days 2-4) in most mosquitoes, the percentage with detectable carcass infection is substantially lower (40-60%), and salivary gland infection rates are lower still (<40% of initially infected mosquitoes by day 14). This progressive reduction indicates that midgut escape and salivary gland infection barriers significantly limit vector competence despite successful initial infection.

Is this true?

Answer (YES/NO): NO